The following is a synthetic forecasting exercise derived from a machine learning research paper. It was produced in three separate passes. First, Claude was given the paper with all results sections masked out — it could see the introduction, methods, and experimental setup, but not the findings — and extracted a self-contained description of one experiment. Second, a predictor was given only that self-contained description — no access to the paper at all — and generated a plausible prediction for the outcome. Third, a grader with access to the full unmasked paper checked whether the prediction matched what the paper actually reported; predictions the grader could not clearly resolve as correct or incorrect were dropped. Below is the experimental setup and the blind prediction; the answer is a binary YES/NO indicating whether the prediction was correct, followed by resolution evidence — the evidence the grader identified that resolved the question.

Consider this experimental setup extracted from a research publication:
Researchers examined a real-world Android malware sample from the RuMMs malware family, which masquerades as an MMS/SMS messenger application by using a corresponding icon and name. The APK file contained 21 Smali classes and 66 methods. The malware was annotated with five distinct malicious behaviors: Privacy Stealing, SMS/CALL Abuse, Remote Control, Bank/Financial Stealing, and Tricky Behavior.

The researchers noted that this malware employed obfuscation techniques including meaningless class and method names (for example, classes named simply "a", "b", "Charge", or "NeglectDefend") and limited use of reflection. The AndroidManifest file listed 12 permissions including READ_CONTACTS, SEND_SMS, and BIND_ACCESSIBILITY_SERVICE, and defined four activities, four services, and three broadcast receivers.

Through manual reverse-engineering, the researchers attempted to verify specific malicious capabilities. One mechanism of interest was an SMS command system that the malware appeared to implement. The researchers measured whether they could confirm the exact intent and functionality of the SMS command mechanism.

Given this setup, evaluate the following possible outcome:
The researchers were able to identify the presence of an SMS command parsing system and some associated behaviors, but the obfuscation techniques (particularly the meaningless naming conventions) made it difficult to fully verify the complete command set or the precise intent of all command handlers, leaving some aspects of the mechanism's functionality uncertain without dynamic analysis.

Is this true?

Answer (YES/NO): NO